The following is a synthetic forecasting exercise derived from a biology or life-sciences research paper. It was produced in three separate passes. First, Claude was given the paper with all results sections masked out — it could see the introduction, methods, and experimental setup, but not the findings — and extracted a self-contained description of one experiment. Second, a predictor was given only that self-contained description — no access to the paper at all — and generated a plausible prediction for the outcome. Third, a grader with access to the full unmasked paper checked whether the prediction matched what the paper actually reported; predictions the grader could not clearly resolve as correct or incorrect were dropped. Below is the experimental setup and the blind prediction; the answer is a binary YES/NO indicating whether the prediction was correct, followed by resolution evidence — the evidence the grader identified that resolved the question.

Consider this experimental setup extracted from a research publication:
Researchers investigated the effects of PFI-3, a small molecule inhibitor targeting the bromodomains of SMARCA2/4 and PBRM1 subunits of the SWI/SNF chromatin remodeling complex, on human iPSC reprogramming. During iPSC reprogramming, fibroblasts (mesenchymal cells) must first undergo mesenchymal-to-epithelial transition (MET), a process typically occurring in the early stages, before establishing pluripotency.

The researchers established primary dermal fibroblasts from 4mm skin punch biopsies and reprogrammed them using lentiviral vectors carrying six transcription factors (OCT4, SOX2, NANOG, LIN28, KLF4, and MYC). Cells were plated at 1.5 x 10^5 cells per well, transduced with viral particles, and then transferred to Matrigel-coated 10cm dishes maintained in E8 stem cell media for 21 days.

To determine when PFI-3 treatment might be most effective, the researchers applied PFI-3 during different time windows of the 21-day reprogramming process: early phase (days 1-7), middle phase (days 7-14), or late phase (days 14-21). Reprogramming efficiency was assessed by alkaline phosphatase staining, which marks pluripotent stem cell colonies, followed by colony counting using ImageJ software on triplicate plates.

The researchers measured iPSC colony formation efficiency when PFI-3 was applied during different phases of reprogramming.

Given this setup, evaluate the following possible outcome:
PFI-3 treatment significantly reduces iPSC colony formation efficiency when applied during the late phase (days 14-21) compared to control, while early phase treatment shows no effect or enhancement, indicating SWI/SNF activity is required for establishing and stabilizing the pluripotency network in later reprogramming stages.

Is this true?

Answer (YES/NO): NO